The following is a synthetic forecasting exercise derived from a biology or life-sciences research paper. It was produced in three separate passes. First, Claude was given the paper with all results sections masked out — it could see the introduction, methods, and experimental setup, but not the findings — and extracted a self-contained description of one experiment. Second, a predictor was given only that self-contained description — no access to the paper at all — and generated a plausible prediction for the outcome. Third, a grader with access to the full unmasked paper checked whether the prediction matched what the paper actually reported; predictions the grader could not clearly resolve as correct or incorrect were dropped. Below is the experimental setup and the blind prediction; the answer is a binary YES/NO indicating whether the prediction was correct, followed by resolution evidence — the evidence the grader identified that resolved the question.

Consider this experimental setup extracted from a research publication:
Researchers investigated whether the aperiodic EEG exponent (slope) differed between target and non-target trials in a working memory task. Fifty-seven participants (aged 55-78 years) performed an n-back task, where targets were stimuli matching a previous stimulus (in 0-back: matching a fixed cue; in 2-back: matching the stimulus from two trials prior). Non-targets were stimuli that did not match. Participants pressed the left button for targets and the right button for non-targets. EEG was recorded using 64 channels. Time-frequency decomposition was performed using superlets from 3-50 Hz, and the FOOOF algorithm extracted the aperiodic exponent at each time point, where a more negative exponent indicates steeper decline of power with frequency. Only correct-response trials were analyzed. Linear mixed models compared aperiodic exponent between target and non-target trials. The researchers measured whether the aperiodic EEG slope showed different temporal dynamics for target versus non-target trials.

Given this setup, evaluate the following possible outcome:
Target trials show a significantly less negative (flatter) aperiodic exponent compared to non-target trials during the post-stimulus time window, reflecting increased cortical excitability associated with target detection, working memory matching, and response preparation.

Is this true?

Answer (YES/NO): NO